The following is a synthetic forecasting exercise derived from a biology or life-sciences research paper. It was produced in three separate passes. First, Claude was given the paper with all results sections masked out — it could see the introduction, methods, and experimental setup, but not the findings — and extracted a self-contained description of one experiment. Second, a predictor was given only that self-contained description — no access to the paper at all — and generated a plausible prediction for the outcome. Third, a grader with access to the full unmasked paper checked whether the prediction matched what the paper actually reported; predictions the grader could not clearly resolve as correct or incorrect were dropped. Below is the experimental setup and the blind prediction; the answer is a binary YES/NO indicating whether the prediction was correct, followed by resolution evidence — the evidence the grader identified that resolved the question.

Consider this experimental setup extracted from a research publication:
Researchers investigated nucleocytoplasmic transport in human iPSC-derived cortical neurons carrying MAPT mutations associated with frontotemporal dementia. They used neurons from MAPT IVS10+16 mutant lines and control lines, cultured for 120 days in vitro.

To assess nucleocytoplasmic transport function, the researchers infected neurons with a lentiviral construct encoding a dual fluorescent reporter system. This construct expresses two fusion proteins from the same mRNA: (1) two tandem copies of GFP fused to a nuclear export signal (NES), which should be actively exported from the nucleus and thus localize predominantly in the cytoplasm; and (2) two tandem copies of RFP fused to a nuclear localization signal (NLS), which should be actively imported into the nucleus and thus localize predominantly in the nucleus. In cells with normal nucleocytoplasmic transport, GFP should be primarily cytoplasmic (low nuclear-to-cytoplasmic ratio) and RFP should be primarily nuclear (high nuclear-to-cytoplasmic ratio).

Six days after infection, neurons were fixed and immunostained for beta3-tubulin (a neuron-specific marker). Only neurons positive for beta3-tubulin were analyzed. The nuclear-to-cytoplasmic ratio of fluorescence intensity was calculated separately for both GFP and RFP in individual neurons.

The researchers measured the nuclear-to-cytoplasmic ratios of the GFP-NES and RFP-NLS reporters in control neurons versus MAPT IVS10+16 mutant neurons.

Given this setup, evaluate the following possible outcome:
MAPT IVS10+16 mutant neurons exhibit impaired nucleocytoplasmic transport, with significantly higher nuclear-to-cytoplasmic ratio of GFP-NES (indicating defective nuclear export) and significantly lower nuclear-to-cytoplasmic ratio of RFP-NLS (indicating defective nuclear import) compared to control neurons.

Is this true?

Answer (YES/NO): YES